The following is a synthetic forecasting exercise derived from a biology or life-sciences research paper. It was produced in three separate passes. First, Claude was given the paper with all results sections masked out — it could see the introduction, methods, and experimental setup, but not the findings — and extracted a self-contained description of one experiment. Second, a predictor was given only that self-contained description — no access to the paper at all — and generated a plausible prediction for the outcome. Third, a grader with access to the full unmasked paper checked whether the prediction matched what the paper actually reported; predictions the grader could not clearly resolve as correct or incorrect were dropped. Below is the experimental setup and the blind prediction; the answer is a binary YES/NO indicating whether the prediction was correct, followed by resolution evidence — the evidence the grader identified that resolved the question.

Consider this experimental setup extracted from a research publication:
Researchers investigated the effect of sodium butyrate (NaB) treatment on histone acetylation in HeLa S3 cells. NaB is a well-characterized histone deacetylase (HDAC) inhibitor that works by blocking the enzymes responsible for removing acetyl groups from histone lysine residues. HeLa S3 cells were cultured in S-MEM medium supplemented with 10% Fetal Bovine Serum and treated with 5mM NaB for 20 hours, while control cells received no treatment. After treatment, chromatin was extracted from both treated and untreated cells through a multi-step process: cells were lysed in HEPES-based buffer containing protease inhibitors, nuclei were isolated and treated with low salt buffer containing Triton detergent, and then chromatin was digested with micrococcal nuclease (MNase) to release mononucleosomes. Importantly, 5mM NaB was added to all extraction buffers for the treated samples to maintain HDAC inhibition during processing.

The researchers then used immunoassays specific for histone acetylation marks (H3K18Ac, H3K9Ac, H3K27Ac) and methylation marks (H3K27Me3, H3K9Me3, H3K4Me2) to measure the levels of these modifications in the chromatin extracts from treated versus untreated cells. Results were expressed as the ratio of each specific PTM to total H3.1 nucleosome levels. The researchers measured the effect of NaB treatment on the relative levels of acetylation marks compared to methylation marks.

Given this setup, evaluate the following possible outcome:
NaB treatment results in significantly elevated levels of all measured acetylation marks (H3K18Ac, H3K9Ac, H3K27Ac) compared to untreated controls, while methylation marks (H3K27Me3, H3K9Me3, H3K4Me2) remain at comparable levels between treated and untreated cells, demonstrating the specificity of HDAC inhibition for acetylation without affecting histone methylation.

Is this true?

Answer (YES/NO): YES